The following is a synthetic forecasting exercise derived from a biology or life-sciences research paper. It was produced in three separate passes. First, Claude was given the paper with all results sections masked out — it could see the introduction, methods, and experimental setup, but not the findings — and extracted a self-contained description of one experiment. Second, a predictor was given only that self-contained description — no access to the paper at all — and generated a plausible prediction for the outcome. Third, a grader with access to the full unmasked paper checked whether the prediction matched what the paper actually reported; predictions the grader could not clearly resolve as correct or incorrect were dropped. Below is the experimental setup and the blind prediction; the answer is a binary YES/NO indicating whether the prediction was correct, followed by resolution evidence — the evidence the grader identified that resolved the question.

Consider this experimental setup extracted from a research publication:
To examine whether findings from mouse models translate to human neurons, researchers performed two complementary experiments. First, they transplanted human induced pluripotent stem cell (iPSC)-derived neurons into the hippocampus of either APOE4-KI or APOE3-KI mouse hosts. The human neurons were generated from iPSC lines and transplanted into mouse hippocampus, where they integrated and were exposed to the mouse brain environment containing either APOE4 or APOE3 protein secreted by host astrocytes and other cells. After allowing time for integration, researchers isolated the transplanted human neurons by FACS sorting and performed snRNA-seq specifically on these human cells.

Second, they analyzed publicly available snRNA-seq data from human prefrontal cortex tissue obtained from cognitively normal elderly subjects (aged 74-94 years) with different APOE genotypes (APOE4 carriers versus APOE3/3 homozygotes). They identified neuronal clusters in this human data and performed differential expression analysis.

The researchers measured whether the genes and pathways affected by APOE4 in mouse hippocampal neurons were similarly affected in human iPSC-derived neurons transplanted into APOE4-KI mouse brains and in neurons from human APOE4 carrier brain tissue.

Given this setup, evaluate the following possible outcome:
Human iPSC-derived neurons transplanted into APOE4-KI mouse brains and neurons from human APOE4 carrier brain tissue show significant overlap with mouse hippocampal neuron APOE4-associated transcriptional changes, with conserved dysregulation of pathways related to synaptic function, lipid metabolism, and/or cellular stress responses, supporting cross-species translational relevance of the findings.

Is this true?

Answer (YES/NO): YES